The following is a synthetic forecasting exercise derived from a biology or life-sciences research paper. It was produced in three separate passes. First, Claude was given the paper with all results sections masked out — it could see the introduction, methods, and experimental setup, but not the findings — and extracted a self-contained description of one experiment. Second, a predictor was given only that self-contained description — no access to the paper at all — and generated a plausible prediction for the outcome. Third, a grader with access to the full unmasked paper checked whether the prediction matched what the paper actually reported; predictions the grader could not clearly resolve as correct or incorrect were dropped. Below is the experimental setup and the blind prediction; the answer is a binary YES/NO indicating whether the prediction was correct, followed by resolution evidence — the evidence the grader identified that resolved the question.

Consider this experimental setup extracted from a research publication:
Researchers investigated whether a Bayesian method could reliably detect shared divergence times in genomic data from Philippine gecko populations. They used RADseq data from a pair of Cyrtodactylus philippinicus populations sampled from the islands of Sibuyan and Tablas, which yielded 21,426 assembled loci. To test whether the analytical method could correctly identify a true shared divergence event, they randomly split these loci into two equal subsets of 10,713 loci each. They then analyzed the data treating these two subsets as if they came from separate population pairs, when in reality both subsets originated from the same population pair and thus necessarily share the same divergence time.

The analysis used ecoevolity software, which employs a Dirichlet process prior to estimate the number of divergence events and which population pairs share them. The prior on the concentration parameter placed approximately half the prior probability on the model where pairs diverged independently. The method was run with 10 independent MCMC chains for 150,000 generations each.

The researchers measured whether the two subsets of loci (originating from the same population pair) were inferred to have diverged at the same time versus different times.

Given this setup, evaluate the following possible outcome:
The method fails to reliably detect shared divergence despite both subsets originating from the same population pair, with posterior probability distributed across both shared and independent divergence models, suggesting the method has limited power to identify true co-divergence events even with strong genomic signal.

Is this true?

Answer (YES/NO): NO